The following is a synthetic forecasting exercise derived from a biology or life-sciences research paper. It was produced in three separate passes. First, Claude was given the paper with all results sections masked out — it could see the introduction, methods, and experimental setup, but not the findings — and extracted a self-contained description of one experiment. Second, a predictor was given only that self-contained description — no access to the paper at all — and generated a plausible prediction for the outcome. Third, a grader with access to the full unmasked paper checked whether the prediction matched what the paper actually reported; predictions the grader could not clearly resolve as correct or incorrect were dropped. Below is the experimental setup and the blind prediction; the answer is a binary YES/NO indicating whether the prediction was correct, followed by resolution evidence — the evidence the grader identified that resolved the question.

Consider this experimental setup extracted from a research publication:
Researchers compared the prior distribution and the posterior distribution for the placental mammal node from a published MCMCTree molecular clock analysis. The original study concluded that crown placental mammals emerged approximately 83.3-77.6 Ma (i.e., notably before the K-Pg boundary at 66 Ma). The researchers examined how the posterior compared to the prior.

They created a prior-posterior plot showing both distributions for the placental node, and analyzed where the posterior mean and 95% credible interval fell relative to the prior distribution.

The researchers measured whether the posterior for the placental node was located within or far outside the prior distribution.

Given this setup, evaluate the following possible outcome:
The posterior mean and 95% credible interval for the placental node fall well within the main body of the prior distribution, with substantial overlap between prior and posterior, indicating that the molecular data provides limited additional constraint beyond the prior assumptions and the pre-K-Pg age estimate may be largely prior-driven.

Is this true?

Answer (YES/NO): NO